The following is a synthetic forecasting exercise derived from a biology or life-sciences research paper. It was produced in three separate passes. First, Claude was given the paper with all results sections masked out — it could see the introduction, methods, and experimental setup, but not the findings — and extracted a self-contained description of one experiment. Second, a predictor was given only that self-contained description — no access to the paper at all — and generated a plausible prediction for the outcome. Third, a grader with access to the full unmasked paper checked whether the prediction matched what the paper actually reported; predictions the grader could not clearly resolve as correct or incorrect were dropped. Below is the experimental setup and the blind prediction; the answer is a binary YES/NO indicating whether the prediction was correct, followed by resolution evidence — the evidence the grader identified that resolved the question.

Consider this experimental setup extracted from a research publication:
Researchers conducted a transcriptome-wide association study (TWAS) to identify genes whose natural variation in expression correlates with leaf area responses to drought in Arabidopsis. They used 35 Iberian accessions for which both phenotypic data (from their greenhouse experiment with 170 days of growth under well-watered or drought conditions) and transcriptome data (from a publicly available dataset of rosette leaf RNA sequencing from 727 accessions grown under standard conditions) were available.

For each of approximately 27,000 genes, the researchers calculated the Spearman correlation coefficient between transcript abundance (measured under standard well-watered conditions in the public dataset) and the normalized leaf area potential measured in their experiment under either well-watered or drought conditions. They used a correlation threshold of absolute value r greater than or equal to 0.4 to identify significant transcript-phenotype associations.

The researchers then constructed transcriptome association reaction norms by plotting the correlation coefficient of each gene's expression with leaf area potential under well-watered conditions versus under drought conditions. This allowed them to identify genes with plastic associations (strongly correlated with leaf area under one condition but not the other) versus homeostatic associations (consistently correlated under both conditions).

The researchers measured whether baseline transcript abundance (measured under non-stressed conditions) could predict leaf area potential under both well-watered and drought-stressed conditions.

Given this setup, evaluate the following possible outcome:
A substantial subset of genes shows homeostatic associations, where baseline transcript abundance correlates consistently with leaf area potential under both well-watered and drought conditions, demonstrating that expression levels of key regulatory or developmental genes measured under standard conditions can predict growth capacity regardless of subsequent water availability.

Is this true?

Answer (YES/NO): YES